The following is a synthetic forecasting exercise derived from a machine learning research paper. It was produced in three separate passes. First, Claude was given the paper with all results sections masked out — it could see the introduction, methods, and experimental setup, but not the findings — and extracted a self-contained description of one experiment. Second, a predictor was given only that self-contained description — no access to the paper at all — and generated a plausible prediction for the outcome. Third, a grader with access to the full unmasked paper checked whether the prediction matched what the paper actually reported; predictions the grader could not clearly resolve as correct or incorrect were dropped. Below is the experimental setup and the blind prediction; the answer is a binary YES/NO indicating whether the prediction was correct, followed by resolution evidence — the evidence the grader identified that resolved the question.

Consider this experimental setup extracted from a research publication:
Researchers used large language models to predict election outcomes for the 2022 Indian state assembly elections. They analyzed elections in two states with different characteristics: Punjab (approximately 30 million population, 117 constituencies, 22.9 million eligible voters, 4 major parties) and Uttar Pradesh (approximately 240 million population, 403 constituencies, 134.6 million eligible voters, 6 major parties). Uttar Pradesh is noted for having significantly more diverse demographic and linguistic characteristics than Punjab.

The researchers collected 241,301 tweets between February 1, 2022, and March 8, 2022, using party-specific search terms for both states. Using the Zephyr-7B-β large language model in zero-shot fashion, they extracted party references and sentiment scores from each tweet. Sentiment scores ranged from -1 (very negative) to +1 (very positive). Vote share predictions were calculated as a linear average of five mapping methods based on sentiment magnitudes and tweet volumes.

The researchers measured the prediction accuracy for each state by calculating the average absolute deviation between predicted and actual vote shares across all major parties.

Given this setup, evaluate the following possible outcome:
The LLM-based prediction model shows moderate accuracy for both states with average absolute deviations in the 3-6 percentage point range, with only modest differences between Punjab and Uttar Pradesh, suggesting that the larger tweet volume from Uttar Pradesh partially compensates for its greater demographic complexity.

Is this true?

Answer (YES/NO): NO